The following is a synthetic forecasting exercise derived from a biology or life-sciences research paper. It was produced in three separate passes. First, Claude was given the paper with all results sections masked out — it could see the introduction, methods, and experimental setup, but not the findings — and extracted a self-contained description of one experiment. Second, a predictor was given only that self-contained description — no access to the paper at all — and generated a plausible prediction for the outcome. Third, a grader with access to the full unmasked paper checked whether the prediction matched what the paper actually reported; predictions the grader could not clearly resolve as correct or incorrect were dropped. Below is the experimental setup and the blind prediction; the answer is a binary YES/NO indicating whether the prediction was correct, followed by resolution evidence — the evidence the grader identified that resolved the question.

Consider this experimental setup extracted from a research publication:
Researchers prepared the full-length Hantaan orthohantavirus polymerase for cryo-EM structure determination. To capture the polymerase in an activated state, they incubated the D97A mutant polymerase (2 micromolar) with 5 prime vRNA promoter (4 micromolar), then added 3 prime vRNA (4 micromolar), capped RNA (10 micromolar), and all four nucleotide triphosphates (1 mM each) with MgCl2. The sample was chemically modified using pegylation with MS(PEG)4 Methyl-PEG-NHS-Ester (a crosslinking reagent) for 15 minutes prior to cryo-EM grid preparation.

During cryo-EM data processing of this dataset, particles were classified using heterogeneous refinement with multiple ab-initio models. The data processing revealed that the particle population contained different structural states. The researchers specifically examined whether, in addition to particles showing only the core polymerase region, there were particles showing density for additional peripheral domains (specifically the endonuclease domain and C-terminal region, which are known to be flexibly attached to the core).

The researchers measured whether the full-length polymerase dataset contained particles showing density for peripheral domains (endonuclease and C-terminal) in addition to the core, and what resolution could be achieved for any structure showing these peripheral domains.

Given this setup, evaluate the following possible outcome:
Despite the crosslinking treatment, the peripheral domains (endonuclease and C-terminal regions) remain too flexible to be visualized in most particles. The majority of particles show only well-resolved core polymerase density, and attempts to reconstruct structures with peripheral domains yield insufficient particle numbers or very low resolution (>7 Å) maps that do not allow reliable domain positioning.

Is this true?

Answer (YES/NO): NO